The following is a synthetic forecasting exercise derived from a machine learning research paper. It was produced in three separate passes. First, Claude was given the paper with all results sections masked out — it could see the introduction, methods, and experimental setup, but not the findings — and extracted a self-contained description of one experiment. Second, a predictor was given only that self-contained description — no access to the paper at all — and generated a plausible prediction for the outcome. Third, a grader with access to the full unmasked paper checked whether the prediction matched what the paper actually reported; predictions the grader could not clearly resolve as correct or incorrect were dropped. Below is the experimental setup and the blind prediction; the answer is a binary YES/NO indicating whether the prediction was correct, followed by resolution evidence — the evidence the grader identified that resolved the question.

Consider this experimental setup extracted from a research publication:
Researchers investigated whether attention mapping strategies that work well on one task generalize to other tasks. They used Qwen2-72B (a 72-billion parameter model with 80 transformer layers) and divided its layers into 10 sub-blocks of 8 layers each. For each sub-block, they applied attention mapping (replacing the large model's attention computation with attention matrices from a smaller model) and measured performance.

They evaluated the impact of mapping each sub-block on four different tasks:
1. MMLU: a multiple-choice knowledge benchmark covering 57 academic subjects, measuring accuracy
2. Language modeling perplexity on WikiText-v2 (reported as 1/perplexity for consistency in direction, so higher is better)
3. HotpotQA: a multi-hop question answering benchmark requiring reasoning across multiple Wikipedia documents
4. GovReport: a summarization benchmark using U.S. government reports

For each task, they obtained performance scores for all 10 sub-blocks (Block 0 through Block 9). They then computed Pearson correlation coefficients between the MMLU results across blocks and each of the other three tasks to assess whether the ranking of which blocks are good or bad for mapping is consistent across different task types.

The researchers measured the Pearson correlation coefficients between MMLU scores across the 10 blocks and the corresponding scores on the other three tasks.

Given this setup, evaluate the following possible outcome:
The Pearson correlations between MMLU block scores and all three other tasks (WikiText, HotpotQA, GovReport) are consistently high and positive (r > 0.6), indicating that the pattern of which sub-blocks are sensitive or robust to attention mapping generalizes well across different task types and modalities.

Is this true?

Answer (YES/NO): YES